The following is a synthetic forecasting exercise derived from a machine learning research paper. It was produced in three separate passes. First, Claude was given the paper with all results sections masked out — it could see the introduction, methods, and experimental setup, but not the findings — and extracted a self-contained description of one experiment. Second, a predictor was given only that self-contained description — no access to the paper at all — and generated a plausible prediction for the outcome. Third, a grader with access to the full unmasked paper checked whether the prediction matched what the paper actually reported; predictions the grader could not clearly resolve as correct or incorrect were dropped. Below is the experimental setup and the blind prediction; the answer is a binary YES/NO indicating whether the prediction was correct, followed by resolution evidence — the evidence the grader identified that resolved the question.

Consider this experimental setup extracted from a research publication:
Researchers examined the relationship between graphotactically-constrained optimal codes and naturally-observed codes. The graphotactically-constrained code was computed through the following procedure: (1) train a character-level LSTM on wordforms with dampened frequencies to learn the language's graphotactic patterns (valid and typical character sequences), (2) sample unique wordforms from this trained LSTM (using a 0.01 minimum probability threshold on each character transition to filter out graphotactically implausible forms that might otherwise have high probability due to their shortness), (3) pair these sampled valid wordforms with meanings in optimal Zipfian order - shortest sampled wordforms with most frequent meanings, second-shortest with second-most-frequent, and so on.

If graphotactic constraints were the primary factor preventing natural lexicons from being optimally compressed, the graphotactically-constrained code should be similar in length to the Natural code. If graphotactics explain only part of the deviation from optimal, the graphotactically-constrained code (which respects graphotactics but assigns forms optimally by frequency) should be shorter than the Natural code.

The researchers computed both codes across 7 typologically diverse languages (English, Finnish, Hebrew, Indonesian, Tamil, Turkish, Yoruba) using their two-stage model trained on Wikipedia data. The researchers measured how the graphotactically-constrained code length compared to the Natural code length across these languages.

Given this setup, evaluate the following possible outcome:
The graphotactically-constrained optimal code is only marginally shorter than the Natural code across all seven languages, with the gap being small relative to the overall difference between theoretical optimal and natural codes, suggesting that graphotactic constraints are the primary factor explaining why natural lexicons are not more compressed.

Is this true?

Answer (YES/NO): NO